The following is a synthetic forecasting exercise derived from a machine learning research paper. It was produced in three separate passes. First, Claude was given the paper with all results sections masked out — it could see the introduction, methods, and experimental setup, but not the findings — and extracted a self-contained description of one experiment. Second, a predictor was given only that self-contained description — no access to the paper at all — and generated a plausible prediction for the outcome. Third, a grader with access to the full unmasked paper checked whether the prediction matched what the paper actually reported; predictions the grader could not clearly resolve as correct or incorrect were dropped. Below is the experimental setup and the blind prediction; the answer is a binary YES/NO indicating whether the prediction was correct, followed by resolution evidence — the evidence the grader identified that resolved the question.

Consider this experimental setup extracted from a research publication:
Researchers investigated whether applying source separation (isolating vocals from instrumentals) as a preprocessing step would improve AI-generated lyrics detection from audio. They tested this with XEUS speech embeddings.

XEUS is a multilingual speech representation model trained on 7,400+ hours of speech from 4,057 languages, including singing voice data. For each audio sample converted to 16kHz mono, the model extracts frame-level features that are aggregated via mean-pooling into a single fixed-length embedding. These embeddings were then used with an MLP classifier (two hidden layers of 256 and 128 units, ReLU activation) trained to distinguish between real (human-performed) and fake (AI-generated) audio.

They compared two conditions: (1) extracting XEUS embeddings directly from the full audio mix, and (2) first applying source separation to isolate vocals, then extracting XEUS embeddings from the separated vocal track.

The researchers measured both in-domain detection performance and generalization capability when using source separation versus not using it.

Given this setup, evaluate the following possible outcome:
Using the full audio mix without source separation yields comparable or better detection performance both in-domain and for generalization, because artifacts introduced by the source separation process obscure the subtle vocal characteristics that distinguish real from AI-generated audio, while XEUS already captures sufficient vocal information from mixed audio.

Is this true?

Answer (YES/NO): YES